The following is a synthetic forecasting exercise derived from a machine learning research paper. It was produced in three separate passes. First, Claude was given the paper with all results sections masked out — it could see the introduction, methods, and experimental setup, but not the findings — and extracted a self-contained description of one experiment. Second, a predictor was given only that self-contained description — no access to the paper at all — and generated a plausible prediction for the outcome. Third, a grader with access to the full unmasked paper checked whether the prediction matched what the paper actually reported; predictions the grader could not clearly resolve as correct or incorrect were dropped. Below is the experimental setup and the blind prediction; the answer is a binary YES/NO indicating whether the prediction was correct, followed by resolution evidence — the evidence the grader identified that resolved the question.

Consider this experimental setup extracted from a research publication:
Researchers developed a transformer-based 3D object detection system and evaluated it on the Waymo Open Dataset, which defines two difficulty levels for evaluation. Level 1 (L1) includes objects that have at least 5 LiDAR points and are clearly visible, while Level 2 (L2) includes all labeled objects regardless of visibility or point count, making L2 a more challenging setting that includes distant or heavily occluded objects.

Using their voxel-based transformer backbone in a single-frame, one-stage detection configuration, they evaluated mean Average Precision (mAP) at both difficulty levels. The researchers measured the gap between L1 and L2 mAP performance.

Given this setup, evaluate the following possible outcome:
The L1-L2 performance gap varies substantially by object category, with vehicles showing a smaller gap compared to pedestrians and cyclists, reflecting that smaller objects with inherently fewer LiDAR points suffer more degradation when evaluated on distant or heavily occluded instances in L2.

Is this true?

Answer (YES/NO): NO